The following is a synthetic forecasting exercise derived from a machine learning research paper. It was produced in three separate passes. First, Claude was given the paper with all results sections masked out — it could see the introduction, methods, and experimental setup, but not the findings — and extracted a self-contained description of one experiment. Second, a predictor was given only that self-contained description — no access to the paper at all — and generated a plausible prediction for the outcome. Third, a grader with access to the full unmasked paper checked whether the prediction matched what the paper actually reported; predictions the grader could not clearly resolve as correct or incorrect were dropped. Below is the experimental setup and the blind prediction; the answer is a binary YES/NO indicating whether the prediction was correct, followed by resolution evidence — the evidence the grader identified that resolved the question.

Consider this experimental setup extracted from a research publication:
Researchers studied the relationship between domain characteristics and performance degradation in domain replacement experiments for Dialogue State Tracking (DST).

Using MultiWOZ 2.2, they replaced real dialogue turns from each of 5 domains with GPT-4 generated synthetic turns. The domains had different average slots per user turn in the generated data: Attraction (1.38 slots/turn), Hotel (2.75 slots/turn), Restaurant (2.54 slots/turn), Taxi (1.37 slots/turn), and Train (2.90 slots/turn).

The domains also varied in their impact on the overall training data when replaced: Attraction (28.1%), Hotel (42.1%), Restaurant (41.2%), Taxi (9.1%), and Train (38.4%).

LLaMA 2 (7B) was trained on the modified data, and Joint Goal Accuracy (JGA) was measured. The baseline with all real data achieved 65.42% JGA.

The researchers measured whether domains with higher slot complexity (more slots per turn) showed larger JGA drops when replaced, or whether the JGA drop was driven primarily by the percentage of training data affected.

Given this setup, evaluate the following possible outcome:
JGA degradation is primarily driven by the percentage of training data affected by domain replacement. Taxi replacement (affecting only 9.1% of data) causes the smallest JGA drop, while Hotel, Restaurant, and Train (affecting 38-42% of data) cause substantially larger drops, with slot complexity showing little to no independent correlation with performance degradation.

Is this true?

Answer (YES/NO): NO